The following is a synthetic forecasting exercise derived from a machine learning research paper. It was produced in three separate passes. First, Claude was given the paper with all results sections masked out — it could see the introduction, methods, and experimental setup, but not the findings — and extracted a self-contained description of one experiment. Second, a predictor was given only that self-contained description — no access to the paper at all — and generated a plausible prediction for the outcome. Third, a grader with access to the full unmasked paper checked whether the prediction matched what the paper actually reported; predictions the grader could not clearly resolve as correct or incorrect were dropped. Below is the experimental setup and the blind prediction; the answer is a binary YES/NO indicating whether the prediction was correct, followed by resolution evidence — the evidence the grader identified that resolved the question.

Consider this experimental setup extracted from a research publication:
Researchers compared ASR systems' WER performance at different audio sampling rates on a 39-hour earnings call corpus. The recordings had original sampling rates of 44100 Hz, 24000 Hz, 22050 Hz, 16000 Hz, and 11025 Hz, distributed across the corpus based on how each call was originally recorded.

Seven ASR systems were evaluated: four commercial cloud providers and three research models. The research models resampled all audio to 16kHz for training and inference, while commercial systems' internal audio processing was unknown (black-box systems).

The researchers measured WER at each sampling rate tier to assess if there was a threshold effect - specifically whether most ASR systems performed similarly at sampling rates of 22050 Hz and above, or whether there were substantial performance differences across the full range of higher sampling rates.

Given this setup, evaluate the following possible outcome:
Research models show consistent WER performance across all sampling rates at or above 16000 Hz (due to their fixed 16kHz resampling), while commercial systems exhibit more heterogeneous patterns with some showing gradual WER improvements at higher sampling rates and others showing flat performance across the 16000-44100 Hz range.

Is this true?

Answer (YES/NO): NO